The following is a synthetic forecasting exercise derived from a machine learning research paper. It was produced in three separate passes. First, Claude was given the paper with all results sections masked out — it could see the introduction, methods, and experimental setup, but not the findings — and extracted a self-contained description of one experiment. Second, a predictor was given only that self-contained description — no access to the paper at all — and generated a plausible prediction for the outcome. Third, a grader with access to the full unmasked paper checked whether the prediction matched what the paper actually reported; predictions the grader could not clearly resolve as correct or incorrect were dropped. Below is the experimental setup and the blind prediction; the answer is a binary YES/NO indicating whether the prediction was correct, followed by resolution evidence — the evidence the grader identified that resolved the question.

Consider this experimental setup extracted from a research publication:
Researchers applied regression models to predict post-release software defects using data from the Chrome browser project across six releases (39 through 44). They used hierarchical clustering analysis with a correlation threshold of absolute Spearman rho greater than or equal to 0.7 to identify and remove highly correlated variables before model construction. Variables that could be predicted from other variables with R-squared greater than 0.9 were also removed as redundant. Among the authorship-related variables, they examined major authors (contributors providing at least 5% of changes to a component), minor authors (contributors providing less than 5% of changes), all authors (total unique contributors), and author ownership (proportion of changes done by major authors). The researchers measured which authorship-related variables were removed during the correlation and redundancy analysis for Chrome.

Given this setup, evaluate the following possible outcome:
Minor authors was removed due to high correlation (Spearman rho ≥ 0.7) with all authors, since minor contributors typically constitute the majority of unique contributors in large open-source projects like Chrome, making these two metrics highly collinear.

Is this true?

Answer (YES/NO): NO